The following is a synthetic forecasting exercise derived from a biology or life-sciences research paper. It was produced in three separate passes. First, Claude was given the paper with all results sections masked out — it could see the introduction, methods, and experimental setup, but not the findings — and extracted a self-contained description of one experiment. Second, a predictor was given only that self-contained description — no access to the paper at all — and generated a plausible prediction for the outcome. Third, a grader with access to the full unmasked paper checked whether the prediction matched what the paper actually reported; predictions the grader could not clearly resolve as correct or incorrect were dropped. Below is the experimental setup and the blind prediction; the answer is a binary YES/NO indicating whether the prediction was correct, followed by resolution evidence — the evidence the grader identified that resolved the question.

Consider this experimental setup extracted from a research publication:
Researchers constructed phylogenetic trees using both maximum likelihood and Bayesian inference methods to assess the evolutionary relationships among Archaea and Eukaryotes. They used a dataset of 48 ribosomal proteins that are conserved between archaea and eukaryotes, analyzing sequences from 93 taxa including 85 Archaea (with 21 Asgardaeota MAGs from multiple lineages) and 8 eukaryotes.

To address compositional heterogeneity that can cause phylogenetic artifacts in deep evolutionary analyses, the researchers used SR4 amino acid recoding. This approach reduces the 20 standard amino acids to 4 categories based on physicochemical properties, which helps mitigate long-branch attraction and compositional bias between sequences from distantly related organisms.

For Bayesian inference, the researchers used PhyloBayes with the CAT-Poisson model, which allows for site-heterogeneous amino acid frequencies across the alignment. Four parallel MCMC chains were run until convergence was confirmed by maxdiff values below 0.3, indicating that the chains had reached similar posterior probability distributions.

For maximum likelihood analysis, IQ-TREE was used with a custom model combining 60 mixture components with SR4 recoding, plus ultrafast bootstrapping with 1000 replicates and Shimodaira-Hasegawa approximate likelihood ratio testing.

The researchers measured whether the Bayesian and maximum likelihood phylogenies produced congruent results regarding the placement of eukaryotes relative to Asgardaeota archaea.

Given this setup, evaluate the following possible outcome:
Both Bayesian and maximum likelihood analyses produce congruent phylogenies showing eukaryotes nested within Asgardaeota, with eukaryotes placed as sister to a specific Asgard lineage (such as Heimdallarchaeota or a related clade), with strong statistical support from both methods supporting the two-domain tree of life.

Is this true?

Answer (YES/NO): NO